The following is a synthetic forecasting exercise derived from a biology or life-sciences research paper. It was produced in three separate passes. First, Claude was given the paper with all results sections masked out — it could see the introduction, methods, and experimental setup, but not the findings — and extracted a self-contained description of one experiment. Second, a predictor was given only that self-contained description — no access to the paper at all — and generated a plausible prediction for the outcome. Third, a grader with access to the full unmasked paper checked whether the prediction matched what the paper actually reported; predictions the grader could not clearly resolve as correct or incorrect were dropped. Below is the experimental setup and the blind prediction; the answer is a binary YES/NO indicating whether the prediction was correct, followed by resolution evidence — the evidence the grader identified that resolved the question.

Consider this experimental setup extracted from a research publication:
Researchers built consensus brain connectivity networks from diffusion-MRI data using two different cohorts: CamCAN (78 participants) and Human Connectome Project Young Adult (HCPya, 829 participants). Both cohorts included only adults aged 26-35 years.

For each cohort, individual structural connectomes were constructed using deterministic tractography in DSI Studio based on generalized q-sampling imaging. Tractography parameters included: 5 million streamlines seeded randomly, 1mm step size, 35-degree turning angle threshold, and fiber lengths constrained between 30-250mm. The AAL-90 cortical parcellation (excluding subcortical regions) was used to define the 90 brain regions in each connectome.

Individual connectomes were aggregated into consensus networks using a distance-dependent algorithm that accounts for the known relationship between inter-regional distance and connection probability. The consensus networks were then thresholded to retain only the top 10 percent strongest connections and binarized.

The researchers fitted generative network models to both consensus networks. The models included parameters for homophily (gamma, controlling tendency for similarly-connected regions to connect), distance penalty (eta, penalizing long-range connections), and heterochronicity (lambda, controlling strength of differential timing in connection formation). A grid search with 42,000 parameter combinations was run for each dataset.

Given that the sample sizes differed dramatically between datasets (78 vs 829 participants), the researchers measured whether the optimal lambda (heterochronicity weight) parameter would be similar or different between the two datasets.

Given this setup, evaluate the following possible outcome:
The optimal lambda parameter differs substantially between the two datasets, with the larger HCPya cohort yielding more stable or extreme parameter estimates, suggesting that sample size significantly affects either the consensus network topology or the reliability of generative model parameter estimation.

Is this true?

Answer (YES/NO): NO